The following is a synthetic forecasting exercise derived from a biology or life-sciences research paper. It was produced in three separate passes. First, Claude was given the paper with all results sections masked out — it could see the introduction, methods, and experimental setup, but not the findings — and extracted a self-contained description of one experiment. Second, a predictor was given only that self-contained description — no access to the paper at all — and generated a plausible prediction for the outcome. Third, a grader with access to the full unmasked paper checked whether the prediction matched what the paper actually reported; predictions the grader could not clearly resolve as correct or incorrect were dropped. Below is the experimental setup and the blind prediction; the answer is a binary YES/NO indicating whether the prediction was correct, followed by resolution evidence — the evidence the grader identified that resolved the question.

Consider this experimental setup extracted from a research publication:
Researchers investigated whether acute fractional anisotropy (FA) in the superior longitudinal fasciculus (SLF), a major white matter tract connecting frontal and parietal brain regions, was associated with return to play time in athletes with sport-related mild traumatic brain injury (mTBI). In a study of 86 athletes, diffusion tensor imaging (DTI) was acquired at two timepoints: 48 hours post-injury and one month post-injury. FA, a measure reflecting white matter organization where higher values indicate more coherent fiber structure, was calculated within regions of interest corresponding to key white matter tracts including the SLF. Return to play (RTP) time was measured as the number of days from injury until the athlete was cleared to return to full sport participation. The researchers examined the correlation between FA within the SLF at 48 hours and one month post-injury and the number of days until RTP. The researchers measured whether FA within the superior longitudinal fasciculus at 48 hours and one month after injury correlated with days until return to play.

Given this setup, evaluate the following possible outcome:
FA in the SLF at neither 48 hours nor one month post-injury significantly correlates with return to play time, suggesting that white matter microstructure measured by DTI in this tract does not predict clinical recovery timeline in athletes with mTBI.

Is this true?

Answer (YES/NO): NO